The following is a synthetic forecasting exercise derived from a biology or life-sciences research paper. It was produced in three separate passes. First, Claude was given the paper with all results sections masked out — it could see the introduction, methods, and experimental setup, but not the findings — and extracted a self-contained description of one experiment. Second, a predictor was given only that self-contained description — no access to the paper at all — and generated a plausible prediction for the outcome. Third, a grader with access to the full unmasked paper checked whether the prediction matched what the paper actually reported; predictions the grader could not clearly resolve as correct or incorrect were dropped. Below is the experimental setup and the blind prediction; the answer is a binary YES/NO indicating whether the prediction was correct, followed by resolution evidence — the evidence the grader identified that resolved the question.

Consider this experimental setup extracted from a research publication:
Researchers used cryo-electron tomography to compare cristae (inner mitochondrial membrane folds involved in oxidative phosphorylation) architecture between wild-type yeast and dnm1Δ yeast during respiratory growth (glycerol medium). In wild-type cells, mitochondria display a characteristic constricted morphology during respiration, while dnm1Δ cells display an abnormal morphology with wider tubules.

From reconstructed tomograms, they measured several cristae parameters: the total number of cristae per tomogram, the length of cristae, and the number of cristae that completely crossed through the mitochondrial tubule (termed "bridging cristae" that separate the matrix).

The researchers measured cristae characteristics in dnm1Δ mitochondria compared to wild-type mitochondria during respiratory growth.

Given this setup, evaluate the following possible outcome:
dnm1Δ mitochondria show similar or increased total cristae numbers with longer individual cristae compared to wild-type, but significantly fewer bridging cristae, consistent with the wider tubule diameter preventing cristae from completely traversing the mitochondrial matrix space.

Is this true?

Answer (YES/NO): NO